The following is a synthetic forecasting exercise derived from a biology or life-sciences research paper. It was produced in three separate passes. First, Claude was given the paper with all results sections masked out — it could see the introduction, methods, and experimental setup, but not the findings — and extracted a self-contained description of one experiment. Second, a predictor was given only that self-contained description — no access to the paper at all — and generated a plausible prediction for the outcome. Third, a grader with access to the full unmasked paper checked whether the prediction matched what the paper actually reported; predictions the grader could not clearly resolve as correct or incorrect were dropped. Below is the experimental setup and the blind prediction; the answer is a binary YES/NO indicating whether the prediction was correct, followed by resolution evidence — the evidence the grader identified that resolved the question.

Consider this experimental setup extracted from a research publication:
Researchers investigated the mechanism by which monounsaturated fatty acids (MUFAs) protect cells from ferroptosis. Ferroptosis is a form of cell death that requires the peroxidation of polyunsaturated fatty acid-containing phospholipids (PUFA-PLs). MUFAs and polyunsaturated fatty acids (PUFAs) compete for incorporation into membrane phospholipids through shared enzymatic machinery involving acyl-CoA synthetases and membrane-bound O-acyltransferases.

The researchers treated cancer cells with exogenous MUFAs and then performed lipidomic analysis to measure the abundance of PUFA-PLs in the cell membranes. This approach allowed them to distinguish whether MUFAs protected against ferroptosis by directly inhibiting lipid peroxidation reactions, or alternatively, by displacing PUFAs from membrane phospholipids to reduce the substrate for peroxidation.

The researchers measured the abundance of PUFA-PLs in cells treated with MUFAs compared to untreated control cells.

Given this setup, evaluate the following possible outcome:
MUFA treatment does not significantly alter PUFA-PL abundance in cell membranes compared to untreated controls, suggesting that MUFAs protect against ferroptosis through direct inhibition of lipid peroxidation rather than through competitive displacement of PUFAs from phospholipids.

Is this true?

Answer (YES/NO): NO